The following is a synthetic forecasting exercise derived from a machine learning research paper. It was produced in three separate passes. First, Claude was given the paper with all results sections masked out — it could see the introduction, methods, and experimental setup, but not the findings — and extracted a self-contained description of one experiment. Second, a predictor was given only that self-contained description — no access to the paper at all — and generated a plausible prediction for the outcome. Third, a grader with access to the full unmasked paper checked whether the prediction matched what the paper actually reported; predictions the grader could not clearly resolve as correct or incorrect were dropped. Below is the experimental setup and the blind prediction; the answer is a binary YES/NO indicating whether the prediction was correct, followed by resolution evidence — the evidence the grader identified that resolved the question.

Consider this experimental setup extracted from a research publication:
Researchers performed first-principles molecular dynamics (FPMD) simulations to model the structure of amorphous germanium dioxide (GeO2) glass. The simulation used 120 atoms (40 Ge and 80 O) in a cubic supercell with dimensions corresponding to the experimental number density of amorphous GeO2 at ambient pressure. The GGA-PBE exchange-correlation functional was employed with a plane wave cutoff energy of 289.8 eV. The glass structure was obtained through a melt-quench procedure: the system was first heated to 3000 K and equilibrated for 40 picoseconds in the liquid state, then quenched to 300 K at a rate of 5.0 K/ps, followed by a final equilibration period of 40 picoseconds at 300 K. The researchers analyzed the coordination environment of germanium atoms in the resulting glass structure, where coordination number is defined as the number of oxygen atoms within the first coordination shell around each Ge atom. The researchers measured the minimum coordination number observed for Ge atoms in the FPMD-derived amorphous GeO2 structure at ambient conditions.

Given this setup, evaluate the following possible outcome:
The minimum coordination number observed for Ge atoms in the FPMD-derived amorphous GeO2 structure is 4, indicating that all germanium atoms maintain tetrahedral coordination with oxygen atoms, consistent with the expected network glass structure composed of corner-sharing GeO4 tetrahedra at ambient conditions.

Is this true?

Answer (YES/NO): YES